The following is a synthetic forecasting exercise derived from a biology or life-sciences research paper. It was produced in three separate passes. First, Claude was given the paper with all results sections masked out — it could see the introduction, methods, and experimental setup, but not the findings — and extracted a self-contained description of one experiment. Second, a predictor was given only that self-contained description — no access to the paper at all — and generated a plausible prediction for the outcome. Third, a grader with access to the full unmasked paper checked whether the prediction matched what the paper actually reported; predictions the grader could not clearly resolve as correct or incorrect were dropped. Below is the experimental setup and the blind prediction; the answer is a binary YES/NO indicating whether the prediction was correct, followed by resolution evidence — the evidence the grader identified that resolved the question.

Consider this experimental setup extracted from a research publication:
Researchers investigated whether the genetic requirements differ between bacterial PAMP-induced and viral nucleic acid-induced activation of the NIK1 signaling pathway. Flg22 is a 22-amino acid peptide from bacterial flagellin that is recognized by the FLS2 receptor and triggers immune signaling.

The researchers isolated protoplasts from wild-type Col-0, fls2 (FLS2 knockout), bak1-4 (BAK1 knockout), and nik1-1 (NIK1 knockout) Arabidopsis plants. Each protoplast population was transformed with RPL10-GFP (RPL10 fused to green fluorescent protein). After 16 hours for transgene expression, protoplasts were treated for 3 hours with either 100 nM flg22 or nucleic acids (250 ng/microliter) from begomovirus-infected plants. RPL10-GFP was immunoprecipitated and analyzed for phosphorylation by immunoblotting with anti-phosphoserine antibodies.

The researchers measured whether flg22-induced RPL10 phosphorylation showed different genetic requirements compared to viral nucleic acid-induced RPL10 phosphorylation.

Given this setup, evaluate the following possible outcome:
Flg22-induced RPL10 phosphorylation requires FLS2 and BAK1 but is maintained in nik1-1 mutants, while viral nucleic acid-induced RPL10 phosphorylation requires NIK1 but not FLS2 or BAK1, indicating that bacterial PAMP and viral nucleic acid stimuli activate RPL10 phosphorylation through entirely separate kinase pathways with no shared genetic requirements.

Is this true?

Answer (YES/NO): NO